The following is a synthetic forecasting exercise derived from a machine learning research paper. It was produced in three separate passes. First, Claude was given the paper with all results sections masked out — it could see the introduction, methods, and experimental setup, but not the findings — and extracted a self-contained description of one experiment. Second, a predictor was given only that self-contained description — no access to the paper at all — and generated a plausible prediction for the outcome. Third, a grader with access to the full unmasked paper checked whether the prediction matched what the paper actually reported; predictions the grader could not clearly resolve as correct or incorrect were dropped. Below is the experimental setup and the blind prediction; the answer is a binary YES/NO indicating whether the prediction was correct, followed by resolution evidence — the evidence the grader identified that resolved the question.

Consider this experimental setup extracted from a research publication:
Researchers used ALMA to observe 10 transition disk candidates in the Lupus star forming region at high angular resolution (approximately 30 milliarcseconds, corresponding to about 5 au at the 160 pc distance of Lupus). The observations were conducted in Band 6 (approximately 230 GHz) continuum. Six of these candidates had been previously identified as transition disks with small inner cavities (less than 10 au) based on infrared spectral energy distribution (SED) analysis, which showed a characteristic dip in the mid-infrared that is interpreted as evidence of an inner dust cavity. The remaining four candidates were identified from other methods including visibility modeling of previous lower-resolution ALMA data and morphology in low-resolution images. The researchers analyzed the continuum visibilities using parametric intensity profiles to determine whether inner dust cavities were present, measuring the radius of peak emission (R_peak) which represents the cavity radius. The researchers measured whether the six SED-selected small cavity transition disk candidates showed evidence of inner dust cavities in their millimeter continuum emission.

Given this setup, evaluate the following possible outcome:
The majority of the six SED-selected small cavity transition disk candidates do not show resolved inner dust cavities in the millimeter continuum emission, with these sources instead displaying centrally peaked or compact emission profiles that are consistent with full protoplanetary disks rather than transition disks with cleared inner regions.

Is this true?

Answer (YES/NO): YES